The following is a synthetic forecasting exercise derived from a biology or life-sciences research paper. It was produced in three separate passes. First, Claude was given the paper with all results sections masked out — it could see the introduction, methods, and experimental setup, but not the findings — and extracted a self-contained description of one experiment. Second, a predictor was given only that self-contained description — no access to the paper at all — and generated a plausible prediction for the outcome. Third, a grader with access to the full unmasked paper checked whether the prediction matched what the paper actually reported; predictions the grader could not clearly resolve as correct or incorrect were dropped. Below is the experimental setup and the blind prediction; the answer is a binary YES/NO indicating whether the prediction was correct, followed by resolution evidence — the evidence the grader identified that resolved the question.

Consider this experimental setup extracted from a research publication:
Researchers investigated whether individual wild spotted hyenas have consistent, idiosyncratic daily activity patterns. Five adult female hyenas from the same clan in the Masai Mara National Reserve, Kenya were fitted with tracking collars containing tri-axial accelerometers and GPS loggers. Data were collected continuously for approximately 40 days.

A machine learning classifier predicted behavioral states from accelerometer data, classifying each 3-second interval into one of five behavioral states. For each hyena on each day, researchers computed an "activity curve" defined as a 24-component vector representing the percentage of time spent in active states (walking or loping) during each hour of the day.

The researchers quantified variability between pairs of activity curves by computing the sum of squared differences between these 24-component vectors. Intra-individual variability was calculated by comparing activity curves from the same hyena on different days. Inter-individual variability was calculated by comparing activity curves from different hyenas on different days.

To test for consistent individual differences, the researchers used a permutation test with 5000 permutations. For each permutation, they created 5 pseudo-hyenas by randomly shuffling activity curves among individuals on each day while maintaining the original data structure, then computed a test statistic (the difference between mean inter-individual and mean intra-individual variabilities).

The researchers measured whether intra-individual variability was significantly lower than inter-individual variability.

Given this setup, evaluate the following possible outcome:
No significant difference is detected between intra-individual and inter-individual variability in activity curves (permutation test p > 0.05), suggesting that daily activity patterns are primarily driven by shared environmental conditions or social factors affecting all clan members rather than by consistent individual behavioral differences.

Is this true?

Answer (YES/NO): NO